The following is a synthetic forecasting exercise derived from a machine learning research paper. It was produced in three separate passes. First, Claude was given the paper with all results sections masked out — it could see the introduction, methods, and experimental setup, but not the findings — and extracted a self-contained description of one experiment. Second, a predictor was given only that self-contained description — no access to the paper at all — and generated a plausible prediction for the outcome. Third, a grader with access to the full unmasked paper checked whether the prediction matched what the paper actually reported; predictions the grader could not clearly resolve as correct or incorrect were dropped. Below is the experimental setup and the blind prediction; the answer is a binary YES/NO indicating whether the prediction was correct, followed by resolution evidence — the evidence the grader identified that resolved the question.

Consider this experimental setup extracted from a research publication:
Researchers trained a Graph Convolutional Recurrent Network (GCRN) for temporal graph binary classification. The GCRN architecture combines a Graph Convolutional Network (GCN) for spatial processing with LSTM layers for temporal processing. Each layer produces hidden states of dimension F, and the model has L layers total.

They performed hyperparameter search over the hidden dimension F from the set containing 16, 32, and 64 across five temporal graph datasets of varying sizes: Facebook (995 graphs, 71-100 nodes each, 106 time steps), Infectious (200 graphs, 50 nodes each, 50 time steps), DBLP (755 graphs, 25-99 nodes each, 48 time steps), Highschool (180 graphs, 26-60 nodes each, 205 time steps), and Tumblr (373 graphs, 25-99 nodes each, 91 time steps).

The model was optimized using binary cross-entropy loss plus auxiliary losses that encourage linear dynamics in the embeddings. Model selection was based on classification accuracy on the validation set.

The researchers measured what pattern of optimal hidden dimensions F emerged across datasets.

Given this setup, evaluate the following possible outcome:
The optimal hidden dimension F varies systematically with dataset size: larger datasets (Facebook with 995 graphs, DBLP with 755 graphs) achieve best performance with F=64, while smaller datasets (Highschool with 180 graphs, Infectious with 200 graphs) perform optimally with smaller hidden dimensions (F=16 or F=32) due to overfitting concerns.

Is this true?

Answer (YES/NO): NO